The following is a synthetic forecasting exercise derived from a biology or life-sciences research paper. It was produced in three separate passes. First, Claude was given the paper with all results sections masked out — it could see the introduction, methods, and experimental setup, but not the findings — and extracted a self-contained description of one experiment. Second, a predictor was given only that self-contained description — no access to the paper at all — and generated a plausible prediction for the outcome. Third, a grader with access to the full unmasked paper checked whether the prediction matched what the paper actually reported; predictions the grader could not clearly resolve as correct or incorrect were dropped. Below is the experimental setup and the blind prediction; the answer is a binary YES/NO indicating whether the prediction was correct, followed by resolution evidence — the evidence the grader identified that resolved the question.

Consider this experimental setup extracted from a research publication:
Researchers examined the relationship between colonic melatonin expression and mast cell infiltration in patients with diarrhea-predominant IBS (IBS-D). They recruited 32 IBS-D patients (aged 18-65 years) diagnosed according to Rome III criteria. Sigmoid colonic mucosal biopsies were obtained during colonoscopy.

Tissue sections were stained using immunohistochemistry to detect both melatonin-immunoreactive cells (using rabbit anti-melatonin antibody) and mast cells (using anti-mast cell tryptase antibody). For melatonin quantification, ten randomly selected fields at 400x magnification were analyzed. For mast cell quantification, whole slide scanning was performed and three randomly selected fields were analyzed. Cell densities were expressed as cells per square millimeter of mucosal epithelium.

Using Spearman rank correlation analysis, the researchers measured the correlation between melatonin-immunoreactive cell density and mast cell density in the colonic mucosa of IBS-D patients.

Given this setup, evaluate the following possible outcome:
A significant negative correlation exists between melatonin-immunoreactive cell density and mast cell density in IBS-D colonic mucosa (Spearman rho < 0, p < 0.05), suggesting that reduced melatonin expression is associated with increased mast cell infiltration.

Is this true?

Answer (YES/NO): NO